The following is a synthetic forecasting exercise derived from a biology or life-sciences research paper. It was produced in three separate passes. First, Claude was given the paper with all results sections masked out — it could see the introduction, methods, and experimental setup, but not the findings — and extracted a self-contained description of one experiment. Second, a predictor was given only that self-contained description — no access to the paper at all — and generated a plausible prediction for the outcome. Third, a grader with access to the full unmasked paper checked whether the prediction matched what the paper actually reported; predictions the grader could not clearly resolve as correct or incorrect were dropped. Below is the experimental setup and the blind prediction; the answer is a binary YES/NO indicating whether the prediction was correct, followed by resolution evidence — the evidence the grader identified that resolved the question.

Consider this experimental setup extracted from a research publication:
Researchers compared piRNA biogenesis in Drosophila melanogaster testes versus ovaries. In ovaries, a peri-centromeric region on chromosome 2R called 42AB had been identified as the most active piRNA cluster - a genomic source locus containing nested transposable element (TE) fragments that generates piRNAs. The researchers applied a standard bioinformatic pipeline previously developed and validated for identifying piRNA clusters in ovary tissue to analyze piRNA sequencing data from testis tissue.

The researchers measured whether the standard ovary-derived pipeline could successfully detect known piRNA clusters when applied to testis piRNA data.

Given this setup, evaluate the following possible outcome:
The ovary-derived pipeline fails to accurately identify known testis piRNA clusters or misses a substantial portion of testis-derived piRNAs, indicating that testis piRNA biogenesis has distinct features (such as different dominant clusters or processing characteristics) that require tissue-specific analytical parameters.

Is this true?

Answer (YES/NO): YES